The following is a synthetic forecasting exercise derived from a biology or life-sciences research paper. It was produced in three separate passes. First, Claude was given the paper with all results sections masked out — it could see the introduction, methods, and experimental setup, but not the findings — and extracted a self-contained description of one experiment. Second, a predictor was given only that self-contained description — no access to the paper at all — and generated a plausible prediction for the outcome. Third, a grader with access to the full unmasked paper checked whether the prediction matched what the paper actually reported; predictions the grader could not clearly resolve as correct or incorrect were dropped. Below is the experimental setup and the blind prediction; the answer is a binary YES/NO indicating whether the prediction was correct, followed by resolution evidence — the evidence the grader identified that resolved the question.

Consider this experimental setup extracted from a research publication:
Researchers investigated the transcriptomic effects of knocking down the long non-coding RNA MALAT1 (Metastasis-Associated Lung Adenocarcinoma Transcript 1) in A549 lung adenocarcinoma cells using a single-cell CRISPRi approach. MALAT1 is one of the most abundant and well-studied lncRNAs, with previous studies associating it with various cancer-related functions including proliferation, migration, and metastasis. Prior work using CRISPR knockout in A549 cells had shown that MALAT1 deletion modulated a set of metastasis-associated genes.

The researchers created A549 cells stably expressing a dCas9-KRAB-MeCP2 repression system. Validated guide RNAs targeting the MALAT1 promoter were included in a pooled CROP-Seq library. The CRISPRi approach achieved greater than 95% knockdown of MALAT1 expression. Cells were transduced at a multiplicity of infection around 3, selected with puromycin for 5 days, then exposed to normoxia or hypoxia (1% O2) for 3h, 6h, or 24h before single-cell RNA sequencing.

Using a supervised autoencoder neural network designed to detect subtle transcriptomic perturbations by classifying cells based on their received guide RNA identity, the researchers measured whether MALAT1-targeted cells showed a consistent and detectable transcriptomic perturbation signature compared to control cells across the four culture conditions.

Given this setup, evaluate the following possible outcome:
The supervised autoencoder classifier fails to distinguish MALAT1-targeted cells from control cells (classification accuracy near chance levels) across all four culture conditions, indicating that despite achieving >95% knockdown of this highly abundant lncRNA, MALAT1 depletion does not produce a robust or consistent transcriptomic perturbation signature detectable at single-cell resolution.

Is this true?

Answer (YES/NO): NO